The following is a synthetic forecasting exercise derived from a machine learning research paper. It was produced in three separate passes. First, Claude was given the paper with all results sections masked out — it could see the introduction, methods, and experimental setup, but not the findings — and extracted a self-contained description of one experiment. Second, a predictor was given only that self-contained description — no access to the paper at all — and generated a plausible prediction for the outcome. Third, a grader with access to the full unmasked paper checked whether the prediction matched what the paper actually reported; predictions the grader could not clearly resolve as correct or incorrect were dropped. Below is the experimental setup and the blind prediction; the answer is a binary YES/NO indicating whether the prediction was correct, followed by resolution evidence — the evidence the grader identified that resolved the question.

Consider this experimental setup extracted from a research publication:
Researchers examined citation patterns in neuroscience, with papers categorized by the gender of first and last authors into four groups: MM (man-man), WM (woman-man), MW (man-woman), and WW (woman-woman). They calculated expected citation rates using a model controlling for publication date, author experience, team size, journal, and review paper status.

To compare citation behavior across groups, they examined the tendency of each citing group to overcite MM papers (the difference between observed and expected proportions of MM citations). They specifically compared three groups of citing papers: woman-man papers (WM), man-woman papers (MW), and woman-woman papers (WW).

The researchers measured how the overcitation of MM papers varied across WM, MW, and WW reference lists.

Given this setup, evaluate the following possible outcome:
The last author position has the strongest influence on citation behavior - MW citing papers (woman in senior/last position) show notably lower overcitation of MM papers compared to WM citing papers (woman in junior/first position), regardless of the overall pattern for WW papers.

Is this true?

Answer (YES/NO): NO